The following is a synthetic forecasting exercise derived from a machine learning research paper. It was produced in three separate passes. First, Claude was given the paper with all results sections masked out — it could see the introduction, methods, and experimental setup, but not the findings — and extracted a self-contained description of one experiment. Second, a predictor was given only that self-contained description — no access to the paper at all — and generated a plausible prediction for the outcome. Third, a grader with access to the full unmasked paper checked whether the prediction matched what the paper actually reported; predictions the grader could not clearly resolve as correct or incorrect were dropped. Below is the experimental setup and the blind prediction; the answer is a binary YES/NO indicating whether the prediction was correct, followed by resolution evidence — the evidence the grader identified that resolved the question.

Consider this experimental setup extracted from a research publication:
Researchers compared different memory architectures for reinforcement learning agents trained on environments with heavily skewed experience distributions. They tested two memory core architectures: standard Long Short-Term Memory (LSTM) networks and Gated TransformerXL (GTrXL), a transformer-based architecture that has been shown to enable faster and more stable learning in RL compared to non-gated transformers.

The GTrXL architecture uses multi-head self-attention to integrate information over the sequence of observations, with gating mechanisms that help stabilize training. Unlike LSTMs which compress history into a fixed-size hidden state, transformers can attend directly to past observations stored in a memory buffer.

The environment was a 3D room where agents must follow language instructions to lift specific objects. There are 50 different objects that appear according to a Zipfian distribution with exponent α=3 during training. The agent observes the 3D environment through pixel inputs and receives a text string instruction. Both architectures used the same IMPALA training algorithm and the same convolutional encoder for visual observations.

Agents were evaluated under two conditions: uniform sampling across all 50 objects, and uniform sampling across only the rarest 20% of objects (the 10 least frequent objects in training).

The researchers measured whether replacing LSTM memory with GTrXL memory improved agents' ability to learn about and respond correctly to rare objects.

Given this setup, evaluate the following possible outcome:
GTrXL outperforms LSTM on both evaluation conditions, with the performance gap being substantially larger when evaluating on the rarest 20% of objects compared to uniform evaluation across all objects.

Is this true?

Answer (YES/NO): NO